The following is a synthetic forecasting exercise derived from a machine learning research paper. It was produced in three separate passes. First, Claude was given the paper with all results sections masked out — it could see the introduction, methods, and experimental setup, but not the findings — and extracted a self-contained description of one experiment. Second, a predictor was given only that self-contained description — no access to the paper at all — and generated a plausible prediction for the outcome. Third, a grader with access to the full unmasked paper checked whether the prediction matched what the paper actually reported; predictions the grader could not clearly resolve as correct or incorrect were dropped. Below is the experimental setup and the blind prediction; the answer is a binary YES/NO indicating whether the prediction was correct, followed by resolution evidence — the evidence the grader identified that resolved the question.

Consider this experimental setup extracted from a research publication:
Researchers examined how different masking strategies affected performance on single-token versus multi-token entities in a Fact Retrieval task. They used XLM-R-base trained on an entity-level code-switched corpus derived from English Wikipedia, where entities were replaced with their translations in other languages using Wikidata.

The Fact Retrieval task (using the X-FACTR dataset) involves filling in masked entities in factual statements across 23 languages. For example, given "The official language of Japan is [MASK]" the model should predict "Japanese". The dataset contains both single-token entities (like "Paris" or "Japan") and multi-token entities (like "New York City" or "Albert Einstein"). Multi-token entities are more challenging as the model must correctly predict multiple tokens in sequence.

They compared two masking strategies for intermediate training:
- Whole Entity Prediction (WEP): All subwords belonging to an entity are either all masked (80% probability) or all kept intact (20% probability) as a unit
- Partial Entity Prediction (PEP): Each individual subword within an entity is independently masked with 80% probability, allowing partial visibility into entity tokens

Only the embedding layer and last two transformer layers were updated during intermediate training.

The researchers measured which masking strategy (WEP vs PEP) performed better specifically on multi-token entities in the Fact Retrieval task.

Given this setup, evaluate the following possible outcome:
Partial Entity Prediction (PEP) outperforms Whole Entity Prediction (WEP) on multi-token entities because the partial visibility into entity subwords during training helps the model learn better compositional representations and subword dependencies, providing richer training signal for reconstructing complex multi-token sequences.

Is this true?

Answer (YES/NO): YES